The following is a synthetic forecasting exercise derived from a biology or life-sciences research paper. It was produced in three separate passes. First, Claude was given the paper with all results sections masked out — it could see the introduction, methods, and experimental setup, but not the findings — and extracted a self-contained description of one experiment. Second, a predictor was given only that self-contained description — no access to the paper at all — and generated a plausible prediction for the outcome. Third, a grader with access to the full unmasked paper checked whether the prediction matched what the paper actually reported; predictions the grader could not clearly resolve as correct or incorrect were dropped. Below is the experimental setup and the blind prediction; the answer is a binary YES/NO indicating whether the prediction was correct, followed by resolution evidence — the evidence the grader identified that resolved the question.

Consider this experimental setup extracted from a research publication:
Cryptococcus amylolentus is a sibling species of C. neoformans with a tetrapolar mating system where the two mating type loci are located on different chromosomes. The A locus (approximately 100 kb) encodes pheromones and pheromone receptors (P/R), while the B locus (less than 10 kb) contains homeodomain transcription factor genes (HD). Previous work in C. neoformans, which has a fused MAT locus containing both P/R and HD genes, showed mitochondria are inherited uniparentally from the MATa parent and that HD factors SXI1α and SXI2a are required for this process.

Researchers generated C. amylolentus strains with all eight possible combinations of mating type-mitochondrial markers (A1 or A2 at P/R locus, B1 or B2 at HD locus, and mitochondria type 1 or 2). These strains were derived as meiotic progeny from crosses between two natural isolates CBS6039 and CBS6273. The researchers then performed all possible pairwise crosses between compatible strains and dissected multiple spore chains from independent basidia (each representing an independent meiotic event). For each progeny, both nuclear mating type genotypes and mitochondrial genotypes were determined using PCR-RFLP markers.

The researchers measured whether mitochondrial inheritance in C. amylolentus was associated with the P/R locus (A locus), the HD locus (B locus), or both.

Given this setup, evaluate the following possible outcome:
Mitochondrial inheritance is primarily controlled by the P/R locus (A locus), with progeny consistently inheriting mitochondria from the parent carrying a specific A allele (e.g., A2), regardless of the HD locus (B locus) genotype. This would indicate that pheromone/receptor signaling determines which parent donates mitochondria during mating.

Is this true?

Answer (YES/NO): YES